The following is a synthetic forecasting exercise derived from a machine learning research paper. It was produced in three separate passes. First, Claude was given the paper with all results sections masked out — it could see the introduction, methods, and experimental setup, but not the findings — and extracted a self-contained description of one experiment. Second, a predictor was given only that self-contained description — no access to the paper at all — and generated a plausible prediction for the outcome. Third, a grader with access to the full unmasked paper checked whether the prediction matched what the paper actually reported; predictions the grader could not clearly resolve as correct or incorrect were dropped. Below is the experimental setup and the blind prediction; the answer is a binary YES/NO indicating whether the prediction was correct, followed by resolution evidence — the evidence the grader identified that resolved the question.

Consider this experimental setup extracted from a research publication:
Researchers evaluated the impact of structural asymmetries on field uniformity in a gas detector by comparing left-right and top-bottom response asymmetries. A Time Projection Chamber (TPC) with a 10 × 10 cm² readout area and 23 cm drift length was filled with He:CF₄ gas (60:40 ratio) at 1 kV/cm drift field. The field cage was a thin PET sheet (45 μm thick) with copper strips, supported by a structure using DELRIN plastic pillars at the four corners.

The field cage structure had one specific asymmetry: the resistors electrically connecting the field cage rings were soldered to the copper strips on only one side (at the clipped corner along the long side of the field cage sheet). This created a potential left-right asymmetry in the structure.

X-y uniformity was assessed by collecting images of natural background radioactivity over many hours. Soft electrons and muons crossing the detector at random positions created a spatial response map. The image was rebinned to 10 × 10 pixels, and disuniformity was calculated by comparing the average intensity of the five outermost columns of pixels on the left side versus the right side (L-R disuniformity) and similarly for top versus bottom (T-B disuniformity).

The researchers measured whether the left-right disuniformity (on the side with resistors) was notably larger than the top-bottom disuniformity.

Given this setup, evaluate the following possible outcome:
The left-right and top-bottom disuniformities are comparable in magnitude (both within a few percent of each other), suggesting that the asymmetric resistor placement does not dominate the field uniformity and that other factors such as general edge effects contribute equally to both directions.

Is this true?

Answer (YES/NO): YES